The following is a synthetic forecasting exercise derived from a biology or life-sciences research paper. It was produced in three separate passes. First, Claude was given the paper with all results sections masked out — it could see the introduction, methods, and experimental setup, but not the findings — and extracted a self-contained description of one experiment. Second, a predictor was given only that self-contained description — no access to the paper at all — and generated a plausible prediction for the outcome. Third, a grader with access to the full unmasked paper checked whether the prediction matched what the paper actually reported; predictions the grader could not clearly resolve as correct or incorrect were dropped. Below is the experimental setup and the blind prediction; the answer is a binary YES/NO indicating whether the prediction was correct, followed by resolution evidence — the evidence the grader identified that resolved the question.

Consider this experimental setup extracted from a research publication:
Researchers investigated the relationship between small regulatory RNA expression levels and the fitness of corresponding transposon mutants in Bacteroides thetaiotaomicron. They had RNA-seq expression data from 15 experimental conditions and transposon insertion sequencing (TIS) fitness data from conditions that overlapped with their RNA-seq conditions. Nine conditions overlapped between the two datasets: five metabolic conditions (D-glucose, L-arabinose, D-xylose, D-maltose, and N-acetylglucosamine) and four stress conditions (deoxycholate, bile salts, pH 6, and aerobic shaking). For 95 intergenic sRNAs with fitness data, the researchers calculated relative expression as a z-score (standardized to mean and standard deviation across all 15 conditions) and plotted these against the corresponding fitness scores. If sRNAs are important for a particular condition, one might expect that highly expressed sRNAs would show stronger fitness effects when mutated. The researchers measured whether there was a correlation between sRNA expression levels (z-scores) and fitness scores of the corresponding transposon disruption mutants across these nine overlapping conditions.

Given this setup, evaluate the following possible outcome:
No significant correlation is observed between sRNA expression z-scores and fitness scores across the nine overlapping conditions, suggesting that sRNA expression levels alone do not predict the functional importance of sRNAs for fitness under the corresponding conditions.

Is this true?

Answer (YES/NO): YES